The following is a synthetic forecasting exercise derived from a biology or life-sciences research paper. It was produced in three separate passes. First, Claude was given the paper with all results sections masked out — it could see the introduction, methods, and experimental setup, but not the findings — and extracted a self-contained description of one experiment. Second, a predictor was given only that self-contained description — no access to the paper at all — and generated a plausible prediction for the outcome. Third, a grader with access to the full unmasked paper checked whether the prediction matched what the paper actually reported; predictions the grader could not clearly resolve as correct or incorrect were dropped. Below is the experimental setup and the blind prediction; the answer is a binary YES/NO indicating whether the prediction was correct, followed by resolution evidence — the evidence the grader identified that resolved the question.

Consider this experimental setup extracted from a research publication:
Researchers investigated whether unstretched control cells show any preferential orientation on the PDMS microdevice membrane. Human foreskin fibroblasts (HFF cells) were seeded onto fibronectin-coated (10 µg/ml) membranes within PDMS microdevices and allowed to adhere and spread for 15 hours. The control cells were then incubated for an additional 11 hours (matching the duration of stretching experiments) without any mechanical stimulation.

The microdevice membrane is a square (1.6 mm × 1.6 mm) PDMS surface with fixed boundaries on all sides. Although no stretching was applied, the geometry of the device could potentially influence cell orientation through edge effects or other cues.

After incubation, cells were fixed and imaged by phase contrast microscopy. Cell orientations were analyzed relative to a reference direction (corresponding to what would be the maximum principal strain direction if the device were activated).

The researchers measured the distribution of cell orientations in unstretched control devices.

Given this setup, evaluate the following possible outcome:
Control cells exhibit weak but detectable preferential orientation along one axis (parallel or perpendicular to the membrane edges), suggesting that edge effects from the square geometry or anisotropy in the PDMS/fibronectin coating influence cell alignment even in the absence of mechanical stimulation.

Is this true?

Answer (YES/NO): NO